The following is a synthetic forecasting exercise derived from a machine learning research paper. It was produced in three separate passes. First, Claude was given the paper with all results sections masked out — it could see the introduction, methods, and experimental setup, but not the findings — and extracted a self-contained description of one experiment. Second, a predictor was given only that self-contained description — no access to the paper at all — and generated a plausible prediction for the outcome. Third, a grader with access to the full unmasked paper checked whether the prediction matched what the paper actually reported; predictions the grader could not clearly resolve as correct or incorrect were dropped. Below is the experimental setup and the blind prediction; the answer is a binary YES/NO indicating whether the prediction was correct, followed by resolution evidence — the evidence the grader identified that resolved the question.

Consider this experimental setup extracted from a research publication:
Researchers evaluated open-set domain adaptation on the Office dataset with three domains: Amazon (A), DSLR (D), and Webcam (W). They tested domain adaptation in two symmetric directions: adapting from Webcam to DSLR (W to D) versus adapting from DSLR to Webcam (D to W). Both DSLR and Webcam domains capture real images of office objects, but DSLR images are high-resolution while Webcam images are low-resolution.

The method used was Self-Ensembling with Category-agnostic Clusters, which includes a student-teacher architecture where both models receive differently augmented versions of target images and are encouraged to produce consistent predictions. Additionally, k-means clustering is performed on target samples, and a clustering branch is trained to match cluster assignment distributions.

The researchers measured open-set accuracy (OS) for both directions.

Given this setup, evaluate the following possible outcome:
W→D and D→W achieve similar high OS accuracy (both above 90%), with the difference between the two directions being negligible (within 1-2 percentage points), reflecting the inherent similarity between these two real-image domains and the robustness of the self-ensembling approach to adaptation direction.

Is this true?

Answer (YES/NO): YES